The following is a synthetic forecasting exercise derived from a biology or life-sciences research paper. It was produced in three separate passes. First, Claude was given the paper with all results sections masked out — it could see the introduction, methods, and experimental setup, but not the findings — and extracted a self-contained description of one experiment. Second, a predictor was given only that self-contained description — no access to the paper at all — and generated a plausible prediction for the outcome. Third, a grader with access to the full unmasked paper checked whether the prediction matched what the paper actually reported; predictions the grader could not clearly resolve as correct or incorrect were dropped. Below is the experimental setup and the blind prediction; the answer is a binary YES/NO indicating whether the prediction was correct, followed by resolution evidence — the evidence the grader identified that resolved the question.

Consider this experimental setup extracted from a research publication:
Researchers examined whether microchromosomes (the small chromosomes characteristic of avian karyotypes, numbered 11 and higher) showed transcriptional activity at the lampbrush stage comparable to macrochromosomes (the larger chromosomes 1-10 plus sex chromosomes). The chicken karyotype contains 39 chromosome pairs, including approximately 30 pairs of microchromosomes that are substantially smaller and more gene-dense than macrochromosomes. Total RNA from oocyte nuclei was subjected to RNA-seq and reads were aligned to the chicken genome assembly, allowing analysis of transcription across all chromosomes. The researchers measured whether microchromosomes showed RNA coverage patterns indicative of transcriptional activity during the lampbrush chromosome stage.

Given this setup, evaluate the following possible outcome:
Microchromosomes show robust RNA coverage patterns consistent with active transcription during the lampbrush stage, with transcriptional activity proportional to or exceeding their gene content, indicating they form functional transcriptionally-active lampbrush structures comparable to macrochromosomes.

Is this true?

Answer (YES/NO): YES